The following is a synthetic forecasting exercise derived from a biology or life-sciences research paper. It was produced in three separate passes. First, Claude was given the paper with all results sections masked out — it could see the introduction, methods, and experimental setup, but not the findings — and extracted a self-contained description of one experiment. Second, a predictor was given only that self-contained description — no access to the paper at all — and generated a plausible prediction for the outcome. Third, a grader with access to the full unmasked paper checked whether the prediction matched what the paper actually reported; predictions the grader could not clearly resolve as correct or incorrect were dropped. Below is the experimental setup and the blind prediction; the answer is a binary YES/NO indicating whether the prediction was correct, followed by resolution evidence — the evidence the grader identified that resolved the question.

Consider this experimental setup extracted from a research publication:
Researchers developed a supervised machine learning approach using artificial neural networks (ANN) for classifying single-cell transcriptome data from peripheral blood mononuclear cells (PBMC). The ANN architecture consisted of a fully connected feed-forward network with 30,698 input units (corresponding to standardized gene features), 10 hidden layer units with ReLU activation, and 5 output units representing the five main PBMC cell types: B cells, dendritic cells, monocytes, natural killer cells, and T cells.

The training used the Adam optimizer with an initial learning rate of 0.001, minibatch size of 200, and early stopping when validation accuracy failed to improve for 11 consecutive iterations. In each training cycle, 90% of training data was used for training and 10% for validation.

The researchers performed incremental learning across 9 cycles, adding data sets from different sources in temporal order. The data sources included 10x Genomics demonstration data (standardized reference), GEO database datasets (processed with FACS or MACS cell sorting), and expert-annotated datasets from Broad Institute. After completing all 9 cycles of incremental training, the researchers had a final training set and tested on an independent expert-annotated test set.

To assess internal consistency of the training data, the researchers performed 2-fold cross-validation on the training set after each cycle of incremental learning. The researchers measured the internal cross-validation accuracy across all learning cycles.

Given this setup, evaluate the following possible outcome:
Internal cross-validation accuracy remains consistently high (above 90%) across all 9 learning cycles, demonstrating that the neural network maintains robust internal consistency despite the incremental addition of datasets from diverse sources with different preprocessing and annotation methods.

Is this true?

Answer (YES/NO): YES